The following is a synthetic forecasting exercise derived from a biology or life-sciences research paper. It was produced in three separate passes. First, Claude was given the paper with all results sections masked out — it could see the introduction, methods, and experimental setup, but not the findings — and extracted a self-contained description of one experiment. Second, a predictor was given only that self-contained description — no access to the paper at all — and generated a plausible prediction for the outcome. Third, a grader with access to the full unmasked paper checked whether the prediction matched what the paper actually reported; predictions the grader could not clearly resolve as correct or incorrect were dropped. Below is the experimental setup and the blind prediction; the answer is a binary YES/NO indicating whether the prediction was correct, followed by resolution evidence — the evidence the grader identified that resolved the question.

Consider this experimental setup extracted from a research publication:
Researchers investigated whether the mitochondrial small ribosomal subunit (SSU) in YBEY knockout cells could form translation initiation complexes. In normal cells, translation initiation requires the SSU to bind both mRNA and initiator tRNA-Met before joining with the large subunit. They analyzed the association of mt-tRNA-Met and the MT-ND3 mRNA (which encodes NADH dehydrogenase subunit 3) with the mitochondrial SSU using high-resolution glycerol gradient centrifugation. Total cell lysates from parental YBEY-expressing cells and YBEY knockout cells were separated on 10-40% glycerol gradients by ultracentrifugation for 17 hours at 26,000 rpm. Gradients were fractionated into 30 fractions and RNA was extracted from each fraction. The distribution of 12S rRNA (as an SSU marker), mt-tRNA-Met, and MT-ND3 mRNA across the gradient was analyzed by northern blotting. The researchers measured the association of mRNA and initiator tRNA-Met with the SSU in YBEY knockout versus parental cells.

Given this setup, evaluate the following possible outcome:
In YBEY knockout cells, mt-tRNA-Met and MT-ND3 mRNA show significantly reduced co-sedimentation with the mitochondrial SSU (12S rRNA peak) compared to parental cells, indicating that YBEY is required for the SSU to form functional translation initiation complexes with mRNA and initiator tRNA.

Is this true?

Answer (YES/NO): YES